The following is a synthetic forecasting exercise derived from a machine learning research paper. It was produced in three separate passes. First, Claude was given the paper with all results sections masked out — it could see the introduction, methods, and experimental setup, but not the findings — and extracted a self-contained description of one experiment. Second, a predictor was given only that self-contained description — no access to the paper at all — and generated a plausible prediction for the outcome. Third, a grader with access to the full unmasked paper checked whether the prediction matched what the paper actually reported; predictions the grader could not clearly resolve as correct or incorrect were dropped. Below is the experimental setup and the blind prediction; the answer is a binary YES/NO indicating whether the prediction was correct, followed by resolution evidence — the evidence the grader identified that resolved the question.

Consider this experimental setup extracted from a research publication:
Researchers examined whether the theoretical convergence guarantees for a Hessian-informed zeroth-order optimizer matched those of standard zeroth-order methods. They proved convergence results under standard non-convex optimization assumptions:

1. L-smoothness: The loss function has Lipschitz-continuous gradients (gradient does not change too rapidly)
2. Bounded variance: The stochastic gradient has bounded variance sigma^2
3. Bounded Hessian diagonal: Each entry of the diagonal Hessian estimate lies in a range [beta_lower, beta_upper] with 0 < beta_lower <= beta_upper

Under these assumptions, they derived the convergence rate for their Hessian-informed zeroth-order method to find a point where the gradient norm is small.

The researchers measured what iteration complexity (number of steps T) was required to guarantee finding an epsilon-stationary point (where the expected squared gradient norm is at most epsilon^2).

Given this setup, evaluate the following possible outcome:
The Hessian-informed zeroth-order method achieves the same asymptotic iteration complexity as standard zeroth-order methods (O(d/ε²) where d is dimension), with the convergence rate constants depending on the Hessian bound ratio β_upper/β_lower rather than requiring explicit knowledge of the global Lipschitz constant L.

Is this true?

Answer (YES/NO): NO